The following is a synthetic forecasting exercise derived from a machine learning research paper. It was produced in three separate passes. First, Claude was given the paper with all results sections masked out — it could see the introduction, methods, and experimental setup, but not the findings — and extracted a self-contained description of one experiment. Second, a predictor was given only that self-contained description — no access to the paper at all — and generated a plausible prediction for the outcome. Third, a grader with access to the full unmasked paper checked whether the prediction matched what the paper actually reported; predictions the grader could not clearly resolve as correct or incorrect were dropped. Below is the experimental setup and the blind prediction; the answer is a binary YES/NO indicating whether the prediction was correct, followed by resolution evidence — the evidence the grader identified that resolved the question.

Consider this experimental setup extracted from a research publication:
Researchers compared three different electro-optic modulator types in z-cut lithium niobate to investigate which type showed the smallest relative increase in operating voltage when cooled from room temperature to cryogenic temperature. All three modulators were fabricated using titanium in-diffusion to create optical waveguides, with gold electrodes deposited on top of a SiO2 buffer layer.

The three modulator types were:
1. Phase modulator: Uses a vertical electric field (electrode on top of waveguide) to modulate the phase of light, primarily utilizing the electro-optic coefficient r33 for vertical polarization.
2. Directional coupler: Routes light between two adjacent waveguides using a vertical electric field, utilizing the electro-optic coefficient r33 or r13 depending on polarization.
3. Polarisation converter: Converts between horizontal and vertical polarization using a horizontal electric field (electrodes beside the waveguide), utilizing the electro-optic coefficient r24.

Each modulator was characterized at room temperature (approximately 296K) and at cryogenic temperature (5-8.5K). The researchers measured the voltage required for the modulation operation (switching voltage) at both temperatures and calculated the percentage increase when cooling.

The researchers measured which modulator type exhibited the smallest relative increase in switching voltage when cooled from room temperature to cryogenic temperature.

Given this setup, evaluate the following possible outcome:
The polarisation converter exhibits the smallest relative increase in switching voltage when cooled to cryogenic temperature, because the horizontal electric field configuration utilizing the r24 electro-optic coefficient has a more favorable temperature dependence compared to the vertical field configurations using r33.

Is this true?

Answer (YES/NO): YES